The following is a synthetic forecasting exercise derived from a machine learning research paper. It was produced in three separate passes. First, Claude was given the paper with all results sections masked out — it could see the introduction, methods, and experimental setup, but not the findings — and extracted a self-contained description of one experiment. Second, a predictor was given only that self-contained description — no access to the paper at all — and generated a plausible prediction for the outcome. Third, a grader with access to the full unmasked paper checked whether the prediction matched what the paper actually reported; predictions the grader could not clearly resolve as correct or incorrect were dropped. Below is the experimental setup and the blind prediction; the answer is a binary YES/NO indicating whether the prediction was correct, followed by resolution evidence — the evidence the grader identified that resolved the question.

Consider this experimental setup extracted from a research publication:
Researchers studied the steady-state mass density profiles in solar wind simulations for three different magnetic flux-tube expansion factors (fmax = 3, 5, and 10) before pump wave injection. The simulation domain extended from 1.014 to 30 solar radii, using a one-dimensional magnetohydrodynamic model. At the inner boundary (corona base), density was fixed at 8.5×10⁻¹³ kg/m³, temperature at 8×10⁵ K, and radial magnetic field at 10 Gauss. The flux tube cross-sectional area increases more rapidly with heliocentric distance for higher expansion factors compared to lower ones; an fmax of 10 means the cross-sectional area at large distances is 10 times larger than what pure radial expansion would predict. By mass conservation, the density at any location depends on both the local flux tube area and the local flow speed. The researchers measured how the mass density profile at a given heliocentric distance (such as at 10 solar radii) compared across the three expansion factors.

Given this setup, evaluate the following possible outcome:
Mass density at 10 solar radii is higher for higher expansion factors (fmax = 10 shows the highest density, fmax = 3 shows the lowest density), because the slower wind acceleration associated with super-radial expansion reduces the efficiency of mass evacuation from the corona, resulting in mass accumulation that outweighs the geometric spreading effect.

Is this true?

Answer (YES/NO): NO